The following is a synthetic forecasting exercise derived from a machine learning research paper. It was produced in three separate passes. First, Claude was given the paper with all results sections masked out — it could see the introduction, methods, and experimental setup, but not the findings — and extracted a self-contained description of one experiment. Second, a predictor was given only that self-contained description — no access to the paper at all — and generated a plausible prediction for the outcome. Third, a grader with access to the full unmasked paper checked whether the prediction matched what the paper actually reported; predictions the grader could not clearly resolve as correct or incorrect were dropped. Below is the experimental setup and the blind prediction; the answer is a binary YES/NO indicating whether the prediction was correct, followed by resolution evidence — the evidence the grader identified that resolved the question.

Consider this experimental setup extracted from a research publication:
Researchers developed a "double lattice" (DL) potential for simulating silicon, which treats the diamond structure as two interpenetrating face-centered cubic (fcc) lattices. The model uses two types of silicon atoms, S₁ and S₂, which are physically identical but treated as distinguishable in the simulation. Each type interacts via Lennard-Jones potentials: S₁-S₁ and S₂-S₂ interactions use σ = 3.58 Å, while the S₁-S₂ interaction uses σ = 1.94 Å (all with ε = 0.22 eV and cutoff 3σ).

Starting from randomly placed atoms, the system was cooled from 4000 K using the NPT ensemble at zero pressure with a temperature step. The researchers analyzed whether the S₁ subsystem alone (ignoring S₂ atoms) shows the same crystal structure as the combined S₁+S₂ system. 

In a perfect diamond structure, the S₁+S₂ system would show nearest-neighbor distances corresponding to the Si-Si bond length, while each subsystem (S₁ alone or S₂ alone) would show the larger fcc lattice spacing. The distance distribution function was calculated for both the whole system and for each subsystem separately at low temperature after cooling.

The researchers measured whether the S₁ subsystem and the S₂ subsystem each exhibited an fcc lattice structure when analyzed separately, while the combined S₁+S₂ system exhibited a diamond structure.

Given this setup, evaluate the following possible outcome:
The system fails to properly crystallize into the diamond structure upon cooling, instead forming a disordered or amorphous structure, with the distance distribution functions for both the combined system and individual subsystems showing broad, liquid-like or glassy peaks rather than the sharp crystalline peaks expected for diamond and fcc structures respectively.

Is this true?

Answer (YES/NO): NO